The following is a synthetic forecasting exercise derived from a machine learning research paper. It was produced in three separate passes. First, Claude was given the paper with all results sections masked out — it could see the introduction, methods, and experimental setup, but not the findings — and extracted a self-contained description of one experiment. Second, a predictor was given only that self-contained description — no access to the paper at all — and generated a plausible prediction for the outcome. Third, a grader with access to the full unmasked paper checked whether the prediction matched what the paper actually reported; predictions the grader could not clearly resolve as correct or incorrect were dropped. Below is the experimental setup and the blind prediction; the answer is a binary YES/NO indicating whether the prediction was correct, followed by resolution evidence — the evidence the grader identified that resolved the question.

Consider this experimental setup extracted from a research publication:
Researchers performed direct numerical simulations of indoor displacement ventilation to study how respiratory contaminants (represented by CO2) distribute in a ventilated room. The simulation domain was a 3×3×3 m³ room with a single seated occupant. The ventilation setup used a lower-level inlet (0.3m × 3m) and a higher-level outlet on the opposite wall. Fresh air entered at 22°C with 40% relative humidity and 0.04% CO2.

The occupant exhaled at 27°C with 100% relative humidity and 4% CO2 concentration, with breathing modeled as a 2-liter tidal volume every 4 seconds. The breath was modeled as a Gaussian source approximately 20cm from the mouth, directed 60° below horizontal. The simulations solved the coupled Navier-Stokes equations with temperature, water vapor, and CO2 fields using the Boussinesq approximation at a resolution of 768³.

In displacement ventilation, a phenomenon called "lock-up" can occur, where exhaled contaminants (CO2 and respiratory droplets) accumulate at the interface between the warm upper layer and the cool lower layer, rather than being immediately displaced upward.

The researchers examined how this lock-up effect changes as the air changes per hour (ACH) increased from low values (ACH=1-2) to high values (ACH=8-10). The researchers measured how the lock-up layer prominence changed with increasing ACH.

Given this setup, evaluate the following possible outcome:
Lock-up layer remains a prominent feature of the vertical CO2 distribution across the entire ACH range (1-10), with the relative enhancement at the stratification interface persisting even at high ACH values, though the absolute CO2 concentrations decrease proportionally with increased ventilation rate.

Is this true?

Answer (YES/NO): NO